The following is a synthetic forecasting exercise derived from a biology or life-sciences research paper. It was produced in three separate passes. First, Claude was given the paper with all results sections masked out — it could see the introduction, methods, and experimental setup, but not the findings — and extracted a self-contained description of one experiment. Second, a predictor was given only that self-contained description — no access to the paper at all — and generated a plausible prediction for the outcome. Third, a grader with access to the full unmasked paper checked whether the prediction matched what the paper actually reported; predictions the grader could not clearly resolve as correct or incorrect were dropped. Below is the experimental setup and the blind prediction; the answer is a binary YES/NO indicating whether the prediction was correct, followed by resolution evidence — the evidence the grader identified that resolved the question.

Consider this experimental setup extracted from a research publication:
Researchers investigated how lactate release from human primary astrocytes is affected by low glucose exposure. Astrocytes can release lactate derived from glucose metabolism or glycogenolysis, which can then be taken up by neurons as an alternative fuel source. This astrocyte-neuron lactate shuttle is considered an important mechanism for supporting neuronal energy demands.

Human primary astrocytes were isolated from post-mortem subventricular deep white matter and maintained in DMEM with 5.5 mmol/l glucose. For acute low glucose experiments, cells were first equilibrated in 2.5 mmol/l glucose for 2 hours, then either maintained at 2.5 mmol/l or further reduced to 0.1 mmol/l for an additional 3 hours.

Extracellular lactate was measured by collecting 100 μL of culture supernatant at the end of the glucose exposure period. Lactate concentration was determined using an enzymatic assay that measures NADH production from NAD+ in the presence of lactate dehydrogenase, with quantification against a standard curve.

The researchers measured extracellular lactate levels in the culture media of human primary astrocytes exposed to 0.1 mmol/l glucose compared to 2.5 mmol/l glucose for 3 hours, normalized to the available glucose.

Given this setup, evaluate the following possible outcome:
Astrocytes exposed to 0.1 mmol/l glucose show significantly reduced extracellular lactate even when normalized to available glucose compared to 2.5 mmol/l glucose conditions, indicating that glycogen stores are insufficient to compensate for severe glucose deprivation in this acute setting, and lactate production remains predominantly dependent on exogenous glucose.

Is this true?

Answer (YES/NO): NO